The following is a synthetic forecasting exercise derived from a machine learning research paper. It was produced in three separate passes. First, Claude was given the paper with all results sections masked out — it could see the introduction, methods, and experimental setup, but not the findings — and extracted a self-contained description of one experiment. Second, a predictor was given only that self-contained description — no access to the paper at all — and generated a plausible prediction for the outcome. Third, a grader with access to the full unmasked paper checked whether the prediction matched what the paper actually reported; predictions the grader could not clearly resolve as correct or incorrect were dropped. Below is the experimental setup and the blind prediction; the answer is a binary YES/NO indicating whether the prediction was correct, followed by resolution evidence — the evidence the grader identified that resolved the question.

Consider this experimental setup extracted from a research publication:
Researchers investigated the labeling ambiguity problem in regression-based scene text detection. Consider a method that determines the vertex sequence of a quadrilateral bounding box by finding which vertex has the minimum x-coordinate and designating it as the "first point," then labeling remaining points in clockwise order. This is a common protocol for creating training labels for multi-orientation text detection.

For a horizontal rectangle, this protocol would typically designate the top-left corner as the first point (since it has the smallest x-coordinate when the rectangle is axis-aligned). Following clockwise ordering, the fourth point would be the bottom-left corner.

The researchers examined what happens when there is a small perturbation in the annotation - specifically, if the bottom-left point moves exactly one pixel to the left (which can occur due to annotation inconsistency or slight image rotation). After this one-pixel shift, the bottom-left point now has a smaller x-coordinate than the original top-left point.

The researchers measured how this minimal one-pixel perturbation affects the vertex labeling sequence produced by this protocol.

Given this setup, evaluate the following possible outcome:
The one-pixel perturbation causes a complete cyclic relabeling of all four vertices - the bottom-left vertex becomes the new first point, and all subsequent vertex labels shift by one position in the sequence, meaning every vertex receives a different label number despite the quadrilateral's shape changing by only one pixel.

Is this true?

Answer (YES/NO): YES